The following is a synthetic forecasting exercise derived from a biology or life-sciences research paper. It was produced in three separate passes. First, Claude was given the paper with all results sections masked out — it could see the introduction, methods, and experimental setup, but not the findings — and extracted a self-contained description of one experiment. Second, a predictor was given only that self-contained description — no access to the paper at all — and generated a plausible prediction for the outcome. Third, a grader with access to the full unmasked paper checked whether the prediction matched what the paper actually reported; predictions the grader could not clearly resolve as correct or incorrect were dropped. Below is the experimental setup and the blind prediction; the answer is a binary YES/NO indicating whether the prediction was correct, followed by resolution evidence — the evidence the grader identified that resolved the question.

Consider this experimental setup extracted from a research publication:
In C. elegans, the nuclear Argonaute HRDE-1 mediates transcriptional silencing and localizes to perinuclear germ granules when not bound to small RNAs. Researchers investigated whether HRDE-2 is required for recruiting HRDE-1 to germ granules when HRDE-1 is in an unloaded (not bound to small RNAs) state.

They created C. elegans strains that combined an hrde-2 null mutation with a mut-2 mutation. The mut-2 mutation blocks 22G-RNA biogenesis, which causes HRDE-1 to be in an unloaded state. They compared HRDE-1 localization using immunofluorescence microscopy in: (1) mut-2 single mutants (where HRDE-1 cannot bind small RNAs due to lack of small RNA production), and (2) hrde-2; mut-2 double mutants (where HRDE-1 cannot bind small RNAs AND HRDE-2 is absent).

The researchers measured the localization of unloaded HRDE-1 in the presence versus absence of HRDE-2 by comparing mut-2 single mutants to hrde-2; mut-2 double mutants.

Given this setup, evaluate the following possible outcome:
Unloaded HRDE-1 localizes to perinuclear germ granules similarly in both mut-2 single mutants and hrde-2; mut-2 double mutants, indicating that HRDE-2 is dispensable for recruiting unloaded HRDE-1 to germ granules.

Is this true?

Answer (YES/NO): NO